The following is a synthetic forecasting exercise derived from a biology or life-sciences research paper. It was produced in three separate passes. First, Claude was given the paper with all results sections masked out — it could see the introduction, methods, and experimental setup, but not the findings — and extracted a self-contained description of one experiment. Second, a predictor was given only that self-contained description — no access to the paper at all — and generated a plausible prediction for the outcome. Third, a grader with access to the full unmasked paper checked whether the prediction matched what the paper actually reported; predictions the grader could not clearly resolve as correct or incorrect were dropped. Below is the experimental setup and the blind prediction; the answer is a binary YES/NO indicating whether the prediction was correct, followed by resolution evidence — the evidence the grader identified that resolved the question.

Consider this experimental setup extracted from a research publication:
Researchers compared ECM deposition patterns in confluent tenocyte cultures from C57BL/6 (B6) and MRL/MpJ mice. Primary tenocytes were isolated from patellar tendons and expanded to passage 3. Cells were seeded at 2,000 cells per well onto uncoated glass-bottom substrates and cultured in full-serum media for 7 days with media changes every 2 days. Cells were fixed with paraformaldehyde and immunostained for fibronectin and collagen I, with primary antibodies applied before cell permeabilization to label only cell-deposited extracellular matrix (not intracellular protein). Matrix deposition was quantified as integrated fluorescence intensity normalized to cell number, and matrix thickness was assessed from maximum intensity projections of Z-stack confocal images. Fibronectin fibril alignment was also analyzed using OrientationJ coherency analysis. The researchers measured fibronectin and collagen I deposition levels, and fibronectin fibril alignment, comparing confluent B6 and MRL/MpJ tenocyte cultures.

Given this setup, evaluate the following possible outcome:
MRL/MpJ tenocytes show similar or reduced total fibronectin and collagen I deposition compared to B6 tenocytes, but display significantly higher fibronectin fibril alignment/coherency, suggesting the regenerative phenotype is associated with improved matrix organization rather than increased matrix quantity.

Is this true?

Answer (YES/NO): NO